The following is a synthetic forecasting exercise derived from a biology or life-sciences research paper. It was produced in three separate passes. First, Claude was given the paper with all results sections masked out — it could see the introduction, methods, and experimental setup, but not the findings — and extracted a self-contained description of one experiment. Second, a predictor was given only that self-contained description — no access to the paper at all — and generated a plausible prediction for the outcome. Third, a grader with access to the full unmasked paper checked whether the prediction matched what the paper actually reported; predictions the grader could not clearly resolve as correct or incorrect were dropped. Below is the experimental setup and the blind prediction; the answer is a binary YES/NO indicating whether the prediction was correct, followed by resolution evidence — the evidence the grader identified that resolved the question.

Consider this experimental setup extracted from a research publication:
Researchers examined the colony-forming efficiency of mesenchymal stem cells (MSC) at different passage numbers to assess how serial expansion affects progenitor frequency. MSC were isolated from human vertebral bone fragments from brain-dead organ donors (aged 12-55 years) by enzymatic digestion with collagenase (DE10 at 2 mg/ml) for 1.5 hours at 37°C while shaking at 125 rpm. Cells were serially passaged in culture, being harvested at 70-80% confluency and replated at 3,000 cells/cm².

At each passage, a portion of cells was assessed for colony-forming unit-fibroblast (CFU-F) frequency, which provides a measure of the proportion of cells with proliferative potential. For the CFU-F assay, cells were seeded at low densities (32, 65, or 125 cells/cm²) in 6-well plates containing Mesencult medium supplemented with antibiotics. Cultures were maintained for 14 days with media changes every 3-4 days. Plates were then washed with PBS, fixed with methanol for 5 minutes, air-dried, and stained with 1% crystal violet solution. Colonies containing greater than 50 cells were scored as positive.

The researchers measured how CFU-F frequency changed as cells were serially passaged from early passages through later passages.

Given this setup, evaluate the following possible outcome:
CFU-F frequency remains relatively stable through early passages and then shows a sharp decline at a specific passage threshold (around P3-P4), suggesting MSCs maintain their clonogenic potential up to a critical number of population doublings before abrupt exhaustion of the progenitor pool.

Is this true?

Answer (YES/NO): NO